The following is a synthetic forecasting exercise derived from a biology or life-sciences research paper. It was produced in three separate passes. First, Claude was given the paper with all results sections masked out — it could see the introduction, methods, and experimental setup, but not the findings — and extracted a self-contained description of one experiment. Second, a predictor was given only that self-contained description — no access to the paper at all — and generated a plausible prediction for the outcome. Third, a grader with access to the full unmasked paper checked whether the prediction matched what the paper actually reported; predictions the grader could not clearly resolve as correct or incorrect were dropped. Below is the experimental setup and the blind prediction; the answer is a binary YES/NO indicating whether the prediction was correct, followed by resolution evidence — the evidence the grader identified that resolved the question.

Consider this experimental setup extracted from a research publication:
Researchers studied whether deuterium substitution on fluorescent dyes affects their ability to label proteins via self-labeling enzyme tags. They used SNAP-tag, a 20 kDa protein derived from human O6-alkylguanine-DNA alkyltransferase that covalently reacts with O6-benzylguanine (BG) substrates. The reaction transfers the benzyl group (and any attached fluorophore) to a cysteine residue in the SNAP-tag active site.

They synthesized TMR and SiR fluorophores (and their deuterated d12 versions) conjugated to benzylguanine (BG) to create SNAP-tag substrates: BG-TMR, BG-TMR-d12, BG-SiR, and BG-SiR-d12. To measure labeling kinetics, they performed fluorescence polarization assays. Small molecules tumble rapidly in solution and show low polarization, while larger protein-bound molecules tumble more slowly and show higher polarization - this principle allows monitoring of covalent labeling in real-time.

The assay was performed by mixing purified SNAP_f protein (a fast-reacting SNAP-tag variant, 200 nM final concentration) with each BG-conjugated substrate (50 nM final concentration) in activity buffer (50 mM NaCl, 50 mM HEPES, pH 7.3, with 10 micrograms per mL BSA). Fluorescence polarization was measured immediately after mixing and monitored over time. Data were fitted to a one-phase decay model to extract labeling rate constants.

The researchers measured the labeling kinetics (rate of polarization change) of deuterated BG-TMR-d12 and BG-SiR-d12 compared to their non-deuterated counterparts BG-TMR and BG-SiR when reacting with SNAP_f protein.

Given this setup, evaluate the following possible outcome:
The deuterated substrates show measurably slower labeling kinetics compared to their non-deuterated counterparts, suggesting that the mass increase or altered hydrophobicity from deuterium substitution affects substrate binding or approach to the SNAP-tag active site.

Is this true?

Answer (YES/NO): NO